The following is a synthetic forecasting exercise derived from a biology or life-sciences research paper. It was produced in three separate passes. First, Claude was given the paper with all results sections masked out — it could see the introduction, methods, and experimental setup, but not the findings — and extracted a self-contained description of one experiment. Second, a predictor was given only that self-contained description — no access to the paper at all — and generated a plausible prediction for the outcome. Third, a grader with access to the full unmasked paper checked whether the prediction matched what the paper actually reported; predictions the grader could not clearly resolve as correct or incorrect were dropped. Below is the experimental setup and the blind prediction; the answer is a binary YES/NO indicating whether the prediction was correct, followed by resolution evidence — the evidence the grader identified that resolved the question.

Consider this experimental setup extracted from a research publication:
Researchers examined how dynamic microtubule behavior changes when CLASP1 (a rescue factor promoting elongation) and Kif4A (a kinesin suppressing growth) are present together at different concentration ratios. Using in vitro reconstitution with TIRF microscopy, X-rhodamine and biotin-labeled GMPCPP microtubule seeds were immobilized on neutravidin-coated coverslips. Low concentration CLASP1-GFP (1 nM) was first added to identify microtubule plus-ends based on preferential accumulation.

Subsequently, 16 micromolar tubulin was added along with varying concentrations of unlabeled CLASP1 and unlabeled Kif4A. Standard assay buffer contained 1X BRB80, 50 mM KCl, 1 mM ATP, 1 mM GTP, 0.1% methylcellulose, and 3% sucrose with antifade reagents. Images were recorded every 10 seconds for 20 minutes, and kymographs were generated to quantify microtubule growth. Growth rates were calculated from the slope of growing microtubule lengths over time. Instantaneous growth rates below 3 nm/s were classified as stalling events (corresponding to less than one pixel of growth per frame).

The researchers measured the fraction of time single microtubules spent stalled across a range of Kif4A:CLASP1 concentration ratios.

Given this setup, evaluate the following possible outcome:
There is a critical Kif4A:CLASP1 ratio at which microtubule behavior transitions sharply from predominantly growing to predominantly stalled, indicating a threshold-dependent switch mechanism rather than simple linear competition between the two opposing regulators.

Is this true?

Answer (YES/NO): NO